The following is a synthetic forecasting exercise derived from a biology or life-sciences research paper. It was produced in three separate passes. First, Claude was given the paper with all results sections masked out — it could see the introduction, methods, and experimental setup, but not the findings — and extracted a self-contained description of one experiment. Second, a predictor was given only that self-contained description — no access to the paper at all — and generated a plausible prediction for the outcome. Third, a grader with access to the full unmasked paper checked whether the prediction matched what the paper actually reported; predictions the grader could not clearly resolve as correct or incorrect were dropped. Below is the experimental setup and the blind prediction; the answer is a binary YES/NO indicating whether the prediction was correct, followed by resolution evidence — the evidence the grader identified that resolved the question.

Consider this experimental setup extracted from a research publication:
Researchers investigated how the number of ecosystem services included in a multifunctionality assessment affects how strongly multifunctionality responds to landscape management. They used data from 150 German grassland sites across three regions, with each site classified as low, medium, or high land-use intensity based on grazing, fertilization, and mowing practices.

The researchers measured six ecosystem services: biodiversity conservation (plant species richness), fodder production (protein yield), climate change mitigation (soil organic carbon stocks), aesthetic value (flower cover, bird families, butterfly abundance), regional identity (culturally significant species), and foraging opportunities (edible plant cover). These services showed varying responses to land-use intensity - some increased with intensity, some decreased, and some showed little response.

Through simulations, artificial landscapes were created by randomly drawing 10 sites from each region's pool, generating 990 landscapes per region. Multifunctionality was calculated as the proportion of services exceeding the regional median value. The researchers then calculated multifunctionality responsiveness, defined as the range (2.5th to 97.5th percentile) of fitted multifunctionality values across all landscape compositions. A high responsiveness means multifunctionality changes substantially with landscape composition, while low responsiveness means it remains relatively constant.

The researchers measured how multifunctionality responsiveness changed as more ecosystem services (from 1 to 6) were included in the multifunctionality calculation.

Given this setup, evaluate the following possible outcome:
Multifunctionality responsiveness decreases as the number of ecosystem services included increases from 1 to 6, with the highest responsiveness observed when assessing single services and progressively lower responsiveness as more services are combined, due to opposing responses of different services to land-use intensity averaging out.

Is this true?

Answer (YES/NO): YES